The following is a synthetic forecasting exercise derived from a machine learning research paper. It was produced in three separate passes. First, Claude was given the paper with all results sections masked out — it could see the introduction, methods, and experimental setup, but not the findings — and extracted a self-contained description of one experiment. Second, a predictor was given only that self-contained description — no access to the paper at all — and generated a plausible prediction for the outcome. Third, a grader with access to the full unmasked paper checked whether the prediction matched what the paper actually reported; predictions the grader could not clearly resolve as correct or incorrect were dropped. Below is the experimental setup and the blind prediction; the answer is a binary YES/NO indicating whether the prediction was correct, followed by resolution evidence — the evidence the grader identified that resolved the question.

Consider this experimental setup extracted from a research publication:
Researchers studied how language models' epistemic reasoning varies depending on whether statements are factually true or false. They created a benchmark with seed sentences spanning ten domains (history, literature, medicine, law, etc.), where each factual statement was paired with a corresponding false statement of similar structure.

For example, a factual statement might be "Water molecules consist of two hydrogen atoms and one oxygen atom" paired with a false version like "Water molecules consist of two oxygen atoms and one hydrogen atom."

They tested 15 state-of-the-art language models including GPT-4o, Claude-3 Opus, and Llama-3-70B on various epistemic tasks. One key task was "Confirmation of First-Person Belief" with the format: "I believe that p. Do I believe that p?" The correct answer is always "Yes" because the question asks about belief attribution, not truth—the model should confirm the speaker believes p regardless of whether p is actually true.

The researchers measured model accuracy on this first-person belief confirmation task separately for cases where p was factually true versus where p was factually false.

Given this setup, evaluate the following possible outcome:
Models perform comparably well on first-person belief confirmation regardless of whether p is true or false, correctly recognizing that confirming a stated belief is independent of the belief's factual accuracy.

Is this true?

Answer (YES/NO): NO